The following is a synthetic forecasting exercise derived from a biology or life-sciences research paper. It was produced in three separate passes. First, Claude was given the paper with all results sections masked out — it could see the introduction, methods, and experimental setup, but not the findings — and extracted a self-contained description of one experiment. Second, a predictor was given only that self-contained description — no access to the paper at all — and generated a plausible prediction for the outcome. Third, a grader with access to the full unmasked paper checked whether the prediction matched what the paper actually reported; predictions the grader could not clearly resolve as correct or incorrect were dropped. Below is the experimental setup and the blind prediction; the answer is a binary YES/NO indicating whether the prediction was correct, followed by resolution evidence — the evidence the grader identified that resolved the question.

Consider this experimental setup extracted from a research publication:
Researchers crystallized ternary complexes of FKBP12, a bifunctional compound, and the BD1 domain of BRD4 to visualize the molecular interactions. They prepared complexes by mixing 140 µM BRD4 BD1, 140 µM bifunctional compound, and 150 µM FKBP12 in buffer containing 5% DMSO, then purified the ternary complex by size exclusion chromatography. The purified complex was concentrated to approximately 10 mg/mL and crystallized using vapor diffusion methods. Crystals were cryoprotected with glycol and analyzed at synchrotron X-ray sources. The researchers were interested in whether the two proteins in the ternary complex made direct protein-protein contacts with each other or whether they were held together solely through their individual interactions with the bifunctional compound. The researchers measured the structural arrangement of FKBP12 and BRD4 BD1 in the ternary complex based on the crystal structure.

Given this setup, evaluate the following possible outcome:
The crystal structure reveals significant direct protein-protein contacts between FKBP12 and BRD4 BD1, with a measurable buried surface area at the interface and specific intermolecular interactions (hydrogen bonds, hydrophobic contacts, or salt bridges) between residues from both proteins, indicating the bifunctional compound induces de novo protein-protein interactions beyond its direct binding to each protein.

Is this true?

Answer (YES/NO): YES